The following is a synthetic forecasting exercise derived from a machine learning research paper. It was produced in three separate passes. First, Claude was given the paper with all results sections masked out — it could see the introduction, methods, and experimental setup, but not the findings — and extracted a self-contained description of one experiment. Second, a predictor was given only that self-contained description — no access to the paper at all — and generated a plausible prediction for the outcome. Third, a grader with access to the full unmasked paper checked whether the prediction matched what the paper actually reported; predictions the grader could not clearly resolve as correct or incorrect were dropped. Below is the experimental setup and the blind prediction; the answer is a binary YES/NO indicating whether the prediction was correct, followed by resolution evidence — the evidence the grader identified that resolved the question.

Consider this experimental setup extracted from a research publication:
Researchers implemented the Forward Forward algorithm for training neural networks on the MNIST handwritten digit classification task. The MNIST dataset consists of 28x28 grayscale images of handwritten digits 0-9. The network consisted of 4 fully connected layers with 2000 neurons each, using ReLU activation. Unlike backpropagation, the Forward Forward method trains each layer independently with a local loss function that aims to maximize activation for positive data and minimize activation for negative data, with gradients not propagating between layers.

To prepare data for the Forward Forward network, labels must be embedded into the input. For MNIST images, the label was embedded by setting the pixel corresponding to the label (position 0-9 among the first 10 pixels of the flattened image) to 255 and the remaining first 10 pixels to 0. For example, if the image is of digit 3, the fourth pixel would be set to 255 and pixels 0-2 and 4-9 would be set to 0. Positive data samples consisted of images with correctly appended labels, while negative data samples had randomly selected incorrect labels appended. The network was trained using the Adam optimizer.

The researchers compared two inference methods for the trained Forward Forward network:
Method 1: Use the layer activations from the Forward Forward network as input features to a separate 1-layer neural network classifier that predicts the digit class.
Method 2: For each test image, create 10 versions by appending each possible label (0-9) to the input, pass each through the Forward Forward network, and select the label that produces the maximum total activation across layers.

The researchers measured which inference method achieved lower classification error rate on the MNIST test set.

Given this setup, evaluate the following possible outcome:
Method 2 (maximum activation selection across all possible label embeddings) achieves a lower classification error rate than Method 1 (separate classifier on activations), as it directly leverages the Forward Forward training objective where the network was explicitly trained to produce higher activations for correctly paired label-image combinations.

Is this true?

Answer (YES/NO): NO